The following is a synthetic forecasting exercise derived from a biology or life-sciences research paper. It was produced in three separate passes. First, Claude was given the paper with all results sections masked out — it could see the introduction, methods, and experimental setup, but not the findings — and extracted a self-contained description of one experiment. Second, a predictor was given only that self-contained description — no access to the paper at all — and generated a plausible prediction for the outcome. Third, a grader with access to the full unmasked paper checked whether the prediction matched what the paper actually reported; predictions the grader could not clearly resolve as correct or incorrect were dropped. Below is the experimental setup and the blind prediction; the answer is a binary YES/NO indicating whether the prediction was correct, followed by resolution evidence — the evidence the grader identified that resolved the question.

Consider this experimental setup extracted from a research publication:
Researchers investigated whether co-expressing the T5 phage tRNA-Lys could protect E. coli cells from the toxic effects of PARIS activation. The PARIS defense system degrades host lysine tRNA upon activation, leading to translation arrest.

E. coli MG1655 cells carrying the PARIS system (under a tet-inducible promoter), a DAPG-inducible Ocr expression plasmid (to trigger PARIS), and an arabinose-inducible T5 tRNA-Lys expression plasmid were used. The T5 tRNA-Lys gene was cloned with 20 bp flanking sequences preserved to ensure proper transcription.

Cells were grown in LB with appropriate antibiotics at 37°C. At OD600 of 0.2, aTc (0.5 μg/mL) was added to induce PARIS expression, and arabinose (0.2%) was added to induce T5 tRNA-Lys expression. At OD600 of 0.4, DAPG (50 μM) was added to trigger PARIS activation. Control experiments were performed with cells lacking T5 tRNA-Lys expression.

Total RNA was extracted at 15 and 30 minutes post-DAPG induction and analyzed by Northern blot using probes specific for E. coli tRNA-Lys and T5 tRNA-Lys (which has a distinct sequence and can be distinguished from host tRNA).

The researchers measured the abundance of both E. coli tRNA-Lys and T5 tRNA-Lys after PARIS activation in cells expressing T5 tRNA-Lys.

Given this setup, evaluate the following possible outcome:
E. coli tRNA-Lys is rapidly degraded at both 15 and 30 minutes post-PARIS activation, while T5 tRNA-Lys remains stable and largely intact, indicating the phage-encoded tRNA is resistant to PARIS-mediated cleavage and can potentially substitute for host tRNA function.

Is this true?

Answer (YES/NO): YES